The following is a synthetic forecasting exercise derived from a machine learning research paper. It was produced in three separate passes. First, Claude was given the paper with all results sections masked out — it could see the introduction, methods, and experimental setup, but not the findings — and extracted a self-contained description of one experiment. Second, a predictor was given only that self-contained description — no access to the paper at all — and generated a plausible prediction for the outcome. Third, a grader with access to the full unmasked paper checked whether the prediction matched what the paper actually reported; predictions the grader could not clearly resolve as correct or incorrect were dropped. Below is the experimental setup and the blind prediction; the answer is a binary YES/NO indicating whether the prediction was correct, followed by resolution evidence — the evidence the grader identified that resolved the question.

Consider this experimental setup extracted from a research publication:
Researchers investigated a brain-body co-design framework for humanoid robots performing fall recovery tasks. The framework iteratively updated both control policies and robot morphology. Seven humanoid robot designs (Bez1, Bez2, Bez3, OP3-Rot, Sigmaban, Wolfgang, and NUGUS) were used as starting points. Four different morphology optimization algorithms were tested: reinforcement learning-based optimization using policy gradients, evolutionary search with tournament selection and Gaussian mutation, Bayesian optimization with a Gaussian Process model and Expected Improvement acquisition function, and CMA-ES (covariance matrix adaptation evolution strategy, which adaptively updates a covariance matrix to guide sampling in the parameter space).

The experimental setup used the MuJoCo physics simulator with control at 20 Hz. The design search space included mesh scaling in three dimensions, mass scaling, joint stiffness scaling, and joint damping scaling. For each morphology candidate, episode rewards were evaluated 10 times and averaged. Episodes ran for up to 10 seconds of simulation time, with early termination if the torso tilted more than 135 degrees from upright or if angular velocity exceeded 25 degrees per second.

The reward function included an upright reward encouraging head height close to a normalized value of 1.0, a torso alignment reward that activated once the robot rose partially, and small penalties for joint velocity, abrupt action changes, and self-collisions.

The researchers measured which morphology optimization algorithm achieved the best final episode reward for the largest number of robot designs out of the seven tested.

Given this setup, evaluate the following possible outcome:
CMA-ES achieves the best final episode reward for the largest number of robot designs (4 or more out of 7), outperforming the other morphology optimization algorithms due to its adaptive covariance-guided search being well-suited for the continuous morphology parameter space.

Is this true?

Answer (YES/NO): NO